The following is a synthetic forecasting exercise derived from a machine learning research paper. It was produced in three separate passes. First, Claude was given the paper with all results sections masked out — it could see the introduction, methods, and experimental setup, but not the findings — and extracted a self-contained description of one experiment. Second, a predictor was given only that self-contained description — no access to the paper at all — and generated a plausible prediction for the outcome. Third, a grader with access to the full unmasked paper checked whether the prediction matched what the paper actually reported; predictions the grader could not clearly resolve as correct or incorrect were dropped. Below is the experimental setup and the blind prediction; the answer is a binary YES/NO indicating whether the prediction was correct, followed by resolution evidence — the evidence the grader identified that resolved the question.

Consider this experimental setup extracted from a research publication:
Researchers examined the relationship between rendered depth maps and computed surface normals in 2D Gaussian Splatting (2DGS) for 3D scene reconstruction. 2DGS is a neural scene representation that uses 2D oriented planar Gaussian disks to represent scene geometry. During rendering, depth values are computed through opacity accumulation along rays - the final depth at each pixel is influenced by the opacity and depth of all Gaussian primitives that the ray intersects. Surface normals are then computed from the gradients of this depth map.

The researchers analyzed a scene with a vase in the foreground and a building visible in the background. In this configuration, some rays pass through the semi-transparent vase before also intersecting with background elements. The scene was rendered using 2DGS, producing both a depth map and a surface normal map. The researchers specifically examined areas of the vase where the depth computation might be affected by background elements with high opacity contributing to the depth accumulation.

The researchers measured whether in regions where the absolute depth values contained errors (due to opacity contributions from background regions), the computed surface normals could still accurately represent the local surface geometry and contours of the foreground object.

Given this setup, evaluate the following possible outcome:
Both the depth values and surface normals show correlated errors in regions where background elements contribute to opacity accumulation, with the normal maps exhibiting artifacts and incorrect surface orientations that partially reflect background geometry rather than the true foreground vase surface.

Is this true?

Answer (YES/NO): NO